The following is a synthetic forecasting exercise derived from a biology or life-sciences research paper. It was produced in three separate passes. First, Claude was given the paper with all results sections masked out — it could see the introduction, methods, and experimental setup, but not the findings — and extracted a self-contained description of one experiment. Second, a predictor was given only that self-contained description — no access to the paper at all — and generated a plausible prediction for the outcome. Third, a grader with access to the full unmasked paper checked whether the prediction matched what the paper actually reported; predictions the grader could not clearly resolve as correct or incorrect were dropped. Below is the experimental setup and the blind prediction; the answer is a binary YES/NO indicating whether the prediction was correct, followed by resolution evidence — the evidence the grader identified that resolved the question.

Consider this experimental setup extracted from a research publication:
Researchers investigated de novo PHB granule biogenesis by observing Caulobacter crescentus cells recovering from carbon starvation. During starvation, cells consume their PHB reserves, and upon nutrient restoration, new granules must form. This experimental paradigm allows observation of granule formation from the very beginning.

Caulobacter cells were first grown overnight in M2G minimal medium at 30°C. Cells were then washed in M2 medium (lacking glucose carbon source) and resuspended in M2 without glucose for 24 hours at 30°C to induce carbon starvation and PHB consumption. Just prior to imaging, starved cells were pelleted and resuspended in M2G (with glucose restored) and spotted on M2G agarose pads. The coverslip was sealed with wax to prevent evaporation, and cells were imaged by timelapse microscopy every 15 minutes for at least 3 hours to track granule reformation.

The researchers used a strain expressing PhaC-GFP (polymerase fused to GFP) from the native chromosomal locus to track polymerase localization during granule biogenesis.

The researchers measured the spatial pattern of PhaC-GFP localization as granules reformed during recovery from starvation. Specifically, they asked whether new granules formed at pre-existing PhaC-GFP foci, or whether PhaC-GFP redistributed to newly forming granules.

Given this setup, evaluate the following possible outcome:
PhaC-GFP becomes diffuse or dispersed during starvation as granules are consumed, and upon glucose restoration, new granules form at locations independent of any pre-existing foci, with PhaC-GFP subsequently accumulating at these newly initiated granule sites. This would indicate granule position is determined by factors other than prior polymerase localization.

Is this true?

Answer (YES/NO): NO